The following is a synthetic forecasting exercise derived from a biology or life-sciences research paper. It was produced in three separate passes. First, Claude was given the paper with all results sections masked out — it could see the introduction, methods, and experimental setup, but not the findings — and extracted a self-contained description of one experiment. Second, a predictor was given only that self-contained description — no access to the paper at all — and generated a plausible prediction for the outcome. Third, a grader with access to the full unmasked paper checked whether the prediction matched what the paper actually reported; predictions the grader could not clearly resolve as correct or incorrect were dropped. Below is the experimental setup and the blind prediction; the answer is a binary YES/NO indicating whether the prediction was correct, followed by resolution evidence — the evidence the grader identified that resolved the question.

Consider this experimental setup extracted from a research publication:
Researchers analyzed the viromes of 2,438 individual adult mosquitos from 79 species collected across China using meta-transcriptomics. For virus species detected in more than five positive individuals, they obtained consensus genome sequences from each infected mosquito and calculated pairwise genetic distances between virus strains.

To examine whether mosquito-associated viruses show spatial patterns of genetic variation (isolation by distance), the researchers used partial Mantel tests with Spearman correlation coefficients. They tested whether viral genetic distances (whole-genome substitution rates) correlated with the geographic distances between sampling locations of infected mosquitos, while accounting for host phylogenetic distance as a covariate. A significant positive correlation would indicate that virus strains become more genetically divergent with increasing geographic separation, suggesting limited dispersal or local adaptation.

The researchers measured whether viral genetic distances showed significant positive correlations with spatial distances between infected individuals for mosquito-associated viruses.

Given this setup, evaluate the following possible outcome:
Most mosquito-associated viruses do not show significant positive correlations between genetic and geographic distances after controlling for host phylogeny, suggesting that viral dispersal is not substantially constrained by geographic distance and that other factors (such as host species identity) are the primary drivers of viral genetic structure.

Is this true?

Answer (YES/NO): NO